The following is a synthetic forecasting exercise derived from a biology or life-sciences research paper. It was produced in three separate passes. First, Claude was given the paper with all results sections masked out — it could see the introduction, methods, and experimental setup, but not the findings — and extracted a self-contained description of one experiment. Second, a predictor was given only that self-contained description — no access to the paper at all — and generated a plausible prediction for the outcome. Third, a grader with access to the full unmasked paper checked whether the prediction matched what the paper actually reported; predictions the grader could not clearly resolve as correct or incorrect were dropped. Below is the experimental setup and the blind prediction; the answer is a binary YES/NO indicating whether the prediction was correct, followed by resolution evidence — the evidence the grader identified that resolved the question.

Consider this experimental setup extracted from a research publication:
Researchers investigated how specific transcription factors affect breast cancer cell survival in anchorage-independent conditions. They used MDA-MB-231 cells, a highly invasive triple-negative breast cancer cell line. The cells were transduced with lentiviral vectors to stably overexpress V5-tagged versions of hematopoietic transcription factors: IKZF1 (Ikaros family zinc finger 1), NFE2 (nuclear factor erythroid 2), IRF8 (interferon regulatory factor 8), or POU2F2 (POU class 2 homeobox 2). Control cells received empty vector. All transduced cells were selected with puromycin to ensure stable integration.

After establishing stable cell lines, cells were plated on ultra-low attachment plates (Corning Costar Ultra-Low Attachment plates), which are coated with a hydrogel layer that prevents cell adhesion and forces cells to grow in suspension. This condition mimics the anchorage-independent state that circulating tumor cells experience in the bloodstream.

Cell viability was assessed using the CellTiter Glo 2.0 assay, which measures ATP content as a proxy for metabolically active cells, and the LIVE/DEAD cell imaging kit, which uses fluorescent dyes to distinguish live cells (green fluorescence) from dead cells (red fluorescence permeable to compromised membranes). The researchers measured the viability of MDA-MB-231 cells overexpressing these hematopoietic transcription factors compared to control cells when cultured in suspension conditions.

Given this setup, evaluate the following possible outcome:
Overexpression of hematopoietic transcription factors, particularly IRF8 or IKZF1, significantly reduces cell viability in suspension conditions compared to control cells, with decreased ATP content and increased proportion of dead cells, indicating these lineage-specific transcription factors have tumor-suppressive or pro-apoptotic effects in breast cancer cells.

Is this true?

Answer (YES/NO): NO